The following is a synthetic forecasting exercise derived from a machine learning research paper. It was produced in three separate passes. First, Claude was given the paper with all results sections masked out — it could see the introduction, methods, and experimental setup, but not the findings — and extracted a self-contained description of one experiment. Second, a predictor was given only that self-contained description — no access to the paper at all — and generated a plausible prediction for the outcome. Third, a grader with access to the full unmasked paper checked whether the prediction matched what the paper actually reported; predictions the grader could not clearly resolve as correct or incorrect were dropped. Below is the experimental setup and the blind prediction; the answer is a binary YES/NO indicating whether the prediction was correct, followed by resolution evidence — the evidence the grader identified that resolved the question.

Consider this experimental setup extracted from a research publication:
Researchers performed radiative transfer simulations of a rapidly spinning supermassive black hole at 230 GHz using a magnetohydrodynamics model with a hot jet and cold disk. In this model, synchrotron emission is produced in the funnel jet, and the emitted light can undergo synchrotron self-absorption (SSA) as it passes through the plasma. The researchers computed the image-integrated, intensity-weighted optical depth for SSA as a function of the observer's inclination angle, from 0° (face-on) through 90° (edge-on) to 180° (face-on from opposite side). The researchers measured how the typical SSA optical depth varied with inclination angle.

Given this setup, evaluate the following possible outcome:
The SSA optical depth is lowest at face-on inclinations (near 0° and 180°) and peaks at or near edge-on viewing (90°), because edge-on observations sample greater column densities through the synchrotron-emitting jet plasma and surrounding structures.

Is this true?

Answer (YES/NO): YES